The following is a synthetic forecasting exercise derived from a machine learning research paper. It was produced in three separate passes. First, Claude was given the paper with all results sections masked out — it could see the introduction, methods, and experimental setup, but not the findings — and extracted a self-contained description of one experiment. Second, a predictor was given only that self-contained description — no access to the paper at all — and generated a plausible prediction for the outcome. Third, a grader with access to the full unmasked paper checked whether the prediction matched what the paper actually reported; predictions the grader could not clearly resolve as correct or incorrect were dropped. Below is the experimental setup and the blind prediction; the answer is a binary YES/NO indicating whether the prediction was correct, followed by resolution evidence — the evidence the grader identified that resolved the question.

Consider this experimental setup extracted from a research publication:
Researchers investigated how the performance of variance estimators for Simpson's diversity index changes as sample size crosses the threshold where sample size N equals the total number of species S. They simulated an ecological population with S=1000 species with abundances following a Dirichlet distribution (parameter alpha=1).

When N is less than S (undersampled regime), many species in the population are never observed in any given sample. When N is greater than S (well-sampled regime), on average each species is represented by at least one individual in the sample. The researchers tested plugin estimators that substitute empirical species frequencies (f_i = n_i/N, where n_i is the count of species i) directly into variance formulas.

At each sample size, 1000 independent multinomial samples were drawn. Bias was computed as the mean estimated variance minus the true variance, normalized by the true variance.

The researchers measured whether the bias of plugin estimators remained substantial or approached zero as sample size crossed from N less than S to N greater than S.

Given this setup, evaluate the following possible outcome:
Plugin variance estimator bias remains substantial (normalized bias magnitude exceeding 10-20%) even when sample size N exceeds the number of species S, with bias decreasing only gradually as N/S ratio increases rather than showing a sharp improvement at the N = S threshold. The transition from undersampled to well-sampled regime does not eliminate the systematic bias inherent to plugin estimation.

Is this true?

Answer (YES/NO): YES